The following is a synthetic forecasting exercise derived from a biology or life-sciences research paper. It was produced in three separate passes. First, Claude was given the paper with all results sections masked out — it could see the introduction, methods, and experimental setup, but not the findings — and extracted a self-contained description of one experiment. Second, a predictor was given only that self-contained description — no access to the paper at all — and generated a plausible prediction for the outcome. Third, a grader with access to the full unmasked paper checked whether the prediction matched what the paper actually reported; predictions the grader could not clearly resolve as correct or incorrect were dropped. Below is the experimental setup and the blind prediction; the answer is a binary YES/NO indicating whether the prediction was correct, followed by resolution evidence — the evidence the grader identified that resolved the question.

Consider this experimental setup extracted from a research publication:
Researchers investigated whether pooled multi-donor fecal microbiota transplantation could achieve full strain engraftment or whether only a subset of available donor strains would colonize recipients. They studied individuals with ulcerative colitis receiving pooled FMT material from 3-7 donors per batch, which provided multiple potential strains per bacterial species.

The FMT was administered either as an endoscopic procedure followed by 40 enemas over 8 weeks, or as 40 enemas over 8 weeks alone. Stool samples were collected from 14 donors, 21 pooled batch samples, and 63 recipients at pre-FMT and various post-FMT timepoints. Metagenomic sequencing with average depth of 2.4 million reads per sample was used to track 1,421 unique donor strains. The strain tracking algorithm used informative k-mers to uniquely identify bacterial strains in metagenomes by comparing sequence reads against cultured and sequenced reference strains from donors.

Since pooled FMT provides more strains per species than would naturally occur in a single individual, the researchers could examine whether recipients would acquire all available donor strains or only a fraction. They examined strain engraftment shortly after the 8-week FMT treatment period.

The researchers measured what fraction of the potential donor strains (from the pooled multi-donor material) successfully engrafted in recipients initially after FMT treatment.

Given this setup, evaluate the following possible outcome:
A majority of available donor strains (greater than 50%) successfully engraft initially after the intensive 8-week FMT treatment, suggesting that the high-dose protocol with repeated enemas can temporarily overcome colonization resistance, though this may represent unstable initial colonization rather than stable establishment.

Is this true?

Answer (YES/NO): NO